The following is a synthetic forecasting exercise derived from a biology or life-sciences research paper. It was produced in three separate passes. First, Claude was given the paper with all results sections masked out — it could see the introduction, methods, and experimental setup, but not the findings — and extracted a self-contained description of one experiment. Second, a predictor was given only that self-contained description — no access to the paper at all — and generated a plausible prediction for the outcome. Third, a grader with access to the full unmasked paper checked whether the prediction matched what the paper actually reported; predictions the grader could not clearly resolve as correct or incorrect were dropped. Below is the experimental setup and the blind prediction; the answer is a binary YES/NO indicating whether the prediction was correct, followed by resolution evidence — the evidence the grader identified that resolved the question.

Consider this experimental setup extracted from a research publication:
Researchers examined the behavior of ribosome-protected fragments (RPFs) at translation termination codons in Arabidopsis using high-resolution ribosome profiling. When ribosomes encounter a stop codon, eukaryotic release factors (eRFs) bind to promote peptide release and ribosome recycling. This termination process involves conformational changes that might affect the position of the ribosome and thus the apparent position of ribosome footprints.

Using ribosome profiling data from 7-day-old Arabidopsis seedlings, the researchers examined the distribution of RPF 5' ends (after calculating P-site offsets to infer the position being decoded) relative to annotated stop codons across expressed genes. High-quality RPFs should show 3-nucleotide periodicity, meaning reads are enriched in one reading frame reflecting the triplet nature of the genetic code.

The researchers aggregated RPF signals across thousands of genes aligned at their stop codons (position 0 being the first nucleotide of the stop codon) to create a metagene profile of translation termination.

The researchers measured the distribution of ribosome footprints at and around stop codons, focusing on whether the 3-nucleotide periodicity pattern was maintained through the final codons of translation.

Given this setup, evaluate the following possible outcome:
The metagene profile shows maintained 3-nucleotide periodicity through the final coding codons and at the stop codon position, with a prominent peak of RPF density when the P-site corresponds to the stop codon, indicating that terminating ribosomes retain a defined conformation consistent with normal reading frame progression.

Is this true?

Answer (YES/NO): NO